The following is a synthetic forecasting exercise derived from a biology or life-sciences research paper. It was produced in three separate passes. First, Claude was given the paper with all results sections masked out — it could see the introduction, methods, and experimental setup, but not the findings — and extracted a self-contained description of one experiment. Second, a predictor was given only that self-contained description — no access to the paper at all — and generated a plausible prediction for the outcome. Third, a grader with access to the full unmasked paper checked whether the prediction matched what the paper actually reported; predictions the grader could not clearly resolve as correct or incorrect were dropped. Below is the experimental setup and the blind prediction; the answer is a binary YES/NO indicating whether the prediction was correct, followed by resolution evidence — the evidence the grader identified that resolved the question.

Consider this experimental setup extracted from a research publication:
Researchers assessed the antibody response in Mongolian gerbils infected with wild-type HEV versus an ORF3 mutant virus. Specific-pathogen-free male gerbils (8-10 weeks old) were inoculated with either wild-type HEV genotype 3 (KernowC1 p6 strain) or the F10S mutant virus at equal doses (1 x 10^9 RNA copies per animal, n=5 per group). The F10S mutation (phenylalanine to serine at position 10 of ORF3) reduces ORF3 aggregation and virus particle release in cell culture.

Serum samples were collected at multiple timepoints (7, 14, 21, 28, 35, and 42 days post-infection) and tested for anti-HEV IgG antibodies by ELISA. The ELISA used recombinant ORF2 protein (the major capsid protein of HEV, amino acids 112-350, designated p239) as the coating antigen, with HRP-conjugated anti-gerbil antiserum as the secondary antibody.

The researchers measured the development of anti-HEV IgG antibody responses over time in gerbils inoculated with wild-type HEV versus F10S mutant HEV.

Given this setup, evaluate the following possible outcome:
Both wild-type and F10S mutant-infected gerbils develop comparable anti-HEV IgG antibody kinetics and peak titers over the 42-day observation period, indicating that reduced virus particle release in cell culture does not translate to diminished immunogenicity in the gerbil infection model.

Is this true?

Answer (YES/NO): NO